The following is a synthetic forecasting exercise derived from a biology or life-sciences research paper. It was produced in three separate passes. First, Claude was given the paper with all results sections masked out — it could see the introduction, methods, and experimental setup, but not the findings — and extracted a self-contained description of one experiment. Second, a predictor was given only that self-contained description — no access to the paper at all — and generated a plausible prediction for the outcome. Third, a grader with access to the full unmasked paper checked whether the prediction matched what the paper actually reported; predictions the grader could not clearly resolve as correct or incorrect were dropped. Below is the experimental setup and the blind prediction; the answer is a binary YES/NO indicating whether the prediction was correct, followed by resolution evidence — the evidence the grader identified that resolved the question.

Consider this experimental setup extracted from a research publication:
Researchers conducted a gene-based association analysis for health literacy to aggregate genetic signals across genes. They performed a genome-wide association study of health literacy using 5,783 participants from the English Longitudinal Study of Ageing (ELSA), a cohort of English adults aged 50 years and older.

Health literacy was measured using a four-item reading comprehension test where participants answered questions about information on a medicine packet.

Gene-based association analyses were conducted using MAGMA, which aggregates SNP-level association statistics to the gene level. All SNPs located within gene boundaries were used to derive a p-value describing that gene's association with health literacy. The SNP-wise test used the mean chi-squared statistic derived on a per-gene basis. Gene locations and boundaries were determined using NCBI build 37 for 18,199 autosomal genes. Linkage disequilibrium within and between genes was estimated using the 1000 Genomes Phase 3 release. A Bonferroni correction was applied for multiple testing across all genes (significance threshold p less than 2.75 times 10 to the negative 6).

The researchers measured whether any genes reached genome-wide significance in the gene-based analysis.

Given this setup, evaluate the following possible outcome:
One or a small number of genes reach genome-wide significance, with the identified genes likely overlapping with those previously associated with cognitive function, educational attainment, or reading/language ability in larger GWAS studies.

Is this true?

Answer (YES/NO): NO